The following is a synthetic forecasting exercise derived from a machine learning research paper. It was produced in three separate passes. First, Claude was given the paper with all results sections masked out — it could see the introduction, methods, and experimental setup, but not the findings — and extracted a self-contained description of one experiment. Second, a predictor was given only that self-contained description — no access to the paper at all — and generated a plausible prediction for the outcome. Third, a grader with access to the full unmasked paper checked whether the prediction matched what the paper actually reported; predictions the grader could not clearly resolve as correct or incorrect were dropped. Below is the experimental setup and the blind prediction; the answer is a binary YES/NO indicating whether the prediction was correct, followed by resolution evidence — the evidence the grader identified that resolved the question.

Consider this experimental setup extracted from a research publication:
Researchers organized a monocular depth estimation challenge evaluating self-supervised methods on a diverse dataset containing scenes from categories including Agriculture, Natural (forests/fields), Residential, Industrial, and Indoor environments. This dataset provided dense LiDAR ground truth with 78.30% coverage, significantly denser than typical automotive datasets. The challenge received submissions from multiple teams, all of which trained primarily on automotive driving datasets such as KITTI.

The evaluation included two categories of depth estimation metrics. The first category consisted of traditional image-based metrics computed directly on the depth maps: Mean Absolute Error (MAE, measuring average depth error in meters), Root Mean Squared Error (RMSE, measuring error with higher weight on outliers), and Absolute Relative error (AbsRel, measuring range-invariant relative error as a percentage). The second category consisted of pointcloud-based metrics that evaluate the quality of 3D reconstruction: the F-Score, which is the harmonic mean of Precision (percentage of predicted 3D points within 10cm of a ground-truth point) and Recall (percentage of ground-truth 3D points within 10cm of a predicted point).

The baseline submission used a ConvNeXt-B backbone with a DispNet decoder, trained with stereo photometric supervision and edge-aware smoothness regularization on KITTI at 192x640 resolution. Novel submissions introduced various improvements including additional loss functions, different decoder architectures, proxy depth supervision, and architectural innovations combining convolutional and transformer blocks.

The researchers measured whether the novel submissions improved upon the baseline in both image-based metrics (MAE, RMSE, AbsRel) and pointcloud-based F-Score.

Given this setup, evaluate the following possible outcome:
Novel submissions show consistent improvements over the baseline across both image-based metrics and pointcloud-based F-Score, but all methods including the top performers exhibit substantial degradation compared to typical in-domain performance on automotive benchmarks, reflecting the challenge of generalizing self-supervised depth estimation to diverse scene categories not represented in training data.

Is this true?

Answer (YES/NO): NO